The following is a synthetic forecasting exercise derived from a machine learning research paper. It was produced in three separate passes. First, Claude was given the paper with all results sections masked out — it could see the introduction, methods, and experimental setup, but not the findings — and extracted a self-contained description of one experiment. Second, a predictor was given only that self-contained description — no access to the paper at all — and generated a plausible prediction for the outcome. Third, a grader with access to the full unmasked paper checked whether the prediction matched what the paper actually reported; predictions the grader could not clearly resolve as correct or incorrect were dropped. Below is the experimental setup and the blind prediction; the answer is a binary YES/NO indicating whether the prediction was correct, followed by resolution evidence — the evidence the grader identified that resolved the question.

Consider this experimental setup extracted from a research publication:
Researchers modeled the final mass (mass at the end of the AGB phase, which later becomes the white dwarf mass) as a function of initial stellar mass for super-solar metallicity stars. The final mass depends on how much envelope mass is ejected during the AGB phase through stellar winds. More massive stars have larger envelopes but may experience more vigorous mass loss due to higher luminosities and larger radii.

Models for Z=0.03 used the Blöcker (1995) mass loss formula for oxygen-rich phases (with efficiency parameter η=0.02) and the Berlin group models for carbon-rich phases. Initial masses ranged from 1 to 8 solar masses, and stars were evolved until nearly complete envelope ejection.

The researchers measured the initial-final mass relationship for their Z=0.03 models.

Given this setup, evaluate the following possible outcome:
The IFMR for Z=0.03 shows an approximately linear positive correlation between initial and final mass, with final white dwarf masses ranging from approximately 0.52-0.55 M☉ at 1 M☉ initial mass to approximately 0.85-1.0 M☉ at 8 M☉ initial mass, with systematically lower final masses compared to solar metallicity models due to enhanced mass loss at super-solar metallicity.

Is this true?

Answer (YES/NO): NO